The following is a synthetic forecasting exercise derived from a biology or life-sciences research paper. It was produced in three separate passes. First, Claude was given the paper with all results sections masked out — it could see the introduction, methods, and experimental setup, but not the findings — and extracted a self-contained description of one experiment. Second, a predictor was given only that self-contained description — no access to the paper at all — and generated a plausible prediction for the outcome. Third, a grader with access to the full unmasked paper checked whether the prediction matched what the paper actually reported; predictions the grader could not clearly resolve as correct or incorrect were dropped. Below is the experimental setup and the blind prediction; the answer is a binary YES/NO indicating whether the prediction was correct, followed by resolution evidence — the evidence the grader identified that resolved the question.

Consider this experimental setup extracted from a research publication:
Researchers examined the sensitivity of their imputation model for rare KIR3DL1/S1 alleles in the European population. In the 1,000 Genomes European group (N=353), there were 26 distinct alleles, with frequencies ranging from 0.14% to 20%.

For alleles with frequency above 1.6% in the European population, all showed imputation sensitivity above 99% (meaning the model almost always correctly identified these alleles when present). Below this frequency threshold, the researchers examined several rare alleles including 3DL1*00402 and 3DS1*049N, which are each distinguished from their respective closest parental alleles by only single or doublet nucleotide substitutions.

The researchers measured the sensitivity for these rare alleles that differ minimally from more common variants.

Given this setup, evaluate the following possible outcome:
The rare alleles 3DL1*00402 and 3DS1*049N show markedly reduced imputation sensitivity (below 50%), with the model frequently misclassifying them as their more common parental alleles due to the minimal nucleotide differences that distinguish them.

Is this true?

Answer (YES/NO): NO